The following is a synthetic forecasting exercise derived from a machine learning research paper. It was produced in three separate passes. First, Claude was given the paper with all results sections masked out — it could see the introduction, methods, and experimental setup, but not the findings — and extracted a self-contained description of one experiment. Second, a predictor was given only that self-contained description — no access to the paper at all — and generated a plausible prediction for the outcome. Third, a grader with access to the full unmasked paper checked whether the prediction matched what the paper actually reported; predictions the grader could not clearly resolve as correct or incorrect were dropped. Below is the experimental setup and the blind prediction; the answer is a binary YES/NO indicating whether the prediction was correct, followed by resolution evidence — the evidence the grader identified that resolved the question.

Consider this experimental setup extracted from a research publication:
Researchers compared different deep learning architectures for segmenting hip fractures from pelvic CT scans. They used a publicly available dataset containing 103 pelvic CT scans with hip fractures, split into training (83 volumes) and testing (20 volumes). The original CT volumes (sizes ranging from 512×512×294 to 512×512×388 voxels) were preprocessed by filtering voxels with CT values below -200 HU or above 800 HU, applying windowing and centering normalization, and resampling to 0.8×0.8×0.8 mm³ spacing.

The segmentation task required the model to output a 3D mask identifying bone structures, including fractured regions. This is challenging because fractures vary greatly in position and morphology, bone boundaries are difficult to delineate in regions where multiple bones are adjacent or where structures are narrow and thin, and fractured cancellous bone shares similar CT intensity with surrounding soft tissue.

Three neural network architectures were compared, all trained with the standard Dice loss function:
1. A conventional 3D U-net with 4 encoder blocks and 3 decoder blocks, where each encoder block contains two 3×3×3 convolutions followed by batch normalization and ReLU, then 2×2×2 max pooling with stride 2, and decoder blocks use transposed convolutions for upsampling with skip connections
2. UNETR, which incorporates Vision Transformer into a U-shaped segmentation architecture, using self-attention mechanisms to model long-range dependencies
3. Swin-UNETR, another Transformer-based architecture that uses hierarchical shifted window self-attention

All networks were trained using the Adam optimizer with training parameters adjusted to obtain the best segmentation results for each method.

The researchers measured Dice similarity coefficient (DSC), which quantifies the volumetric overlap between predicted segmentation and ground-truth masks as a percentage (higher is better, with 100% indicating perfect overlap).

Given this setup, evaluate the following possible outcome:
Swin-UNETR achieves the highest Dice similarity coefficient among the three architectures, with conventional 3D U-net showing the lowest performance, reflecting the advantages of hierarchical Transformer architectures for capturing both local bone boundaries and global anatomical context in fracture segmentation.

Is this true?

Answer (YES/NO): NO